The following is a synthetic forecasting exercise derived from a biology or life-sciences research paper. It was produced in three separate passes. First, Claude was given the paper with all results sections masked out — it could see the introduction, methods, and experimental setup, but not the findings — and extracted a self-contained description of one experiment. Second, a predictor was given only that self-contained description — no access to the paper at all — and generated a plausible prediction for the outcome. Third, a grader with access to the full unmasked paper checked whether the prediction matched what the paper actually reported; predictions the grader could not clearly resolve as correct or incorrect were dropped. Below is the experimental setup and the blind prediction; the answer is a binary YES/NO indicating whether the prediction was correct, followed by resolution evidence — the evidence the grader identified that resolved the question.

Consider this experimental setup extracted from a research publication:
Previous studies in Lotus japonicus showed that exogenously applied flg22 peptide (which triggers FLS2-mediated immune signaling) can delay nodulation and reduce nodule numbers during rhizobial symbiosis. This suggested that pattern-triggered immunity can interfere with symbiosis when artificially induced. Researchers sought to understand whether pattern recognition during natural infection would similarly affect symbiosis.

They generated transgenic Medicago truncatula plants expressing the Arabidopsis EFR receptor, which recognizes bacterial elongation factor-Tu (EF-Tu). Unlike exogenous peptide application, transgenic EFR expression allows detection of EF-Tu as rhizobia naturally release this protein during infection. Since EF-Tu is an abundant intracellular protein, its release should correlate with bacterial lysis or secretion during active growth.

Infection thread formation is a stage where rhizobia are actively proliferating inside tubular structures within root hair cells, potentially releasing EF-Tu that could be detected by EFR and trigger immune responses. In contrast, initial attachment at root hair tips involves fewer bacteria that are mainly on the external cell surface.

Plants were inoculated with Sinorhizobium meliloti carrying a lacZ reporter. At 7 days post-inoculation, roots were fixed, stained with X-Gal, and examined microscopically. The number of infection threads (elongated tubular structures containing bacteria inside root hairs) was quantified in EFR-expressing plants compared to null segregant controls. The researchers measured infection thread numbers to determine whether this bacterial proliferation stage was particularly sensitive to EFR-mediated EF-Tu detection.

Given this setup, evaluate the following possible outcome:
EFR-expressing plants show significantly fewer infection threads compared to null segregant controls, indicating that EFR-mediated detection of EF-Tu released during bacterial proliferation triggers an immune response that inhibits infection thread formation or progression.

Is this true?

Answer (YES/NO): NO